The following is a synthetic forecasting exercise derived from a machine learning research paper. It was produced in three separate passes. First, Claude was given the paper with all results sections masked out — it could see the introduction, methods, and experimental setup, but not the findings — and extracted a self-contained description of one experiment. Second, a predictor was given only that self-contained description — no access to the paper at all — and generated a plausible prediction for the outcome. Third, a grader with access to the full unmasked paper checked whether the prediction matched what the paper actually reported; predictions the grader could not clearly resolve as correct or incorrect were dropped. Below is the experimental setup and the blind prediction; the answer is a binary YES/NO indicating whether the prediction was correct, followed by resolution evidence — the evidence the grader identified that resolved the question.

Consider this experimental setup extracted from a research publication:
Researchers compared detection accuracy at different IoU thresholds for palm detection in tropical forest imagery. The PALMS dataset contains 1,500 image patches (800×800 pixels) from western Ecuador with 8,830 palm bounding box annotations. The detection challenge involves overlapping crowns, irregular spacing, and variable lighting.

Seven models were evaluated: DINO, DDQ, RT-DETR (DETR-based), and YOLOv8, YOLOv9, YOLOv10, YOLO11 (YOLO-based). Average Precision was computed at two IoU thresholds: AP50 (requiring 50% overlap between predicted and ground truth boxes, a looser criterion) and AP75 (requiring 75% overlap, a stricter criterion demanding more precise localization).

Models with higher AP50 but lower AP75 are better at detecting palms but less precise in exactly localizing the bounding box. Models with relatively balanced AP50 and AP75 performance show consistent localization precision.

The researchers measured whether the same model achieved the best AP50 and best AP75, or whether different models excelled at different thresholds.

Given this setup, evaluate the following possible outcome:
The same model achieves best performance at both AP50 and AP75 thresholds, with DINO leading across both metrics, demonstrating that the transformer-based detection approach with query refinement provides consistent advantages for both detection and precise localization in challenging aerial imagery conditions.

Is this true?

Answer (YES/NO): NO